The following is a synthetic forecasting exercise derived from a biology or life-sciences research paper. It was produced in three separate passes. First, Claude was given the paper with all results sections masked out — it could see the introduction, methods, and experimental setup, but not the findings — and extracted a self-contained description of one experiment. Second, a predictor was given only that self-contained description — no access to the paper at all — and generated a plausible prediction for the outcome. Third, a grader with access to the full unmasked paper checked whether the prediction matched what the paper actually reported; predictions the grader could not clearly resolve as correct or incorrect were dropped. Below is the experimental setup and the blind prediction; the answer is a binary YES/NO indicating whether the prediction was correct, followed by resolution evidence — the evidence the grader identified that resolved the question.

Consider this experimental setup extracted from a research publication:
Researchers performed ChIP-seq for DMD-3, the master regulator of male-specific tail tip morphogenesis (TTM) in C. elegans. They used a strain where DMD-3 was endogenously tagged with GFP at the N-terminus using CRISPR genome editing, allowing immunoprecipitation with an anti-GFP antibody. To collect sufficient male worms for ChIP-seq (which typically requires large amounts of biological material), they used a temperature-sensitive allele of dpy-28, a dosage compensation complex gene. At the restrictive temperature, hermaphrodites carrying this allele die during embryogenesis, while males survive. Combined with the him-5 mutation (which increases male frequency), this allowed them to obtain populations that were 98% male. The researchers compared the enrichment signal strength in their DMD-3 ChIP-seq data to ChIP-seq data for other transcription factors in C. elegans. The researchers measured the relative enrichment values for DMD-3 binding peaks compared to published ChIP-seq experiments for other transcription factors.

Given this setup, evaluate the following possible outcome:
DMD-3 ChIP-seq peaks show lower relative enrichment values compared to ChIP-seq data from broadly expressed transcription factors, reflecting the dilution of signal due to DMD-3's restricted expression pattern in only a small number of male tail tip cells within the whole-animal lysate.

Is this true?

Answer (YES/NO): YES